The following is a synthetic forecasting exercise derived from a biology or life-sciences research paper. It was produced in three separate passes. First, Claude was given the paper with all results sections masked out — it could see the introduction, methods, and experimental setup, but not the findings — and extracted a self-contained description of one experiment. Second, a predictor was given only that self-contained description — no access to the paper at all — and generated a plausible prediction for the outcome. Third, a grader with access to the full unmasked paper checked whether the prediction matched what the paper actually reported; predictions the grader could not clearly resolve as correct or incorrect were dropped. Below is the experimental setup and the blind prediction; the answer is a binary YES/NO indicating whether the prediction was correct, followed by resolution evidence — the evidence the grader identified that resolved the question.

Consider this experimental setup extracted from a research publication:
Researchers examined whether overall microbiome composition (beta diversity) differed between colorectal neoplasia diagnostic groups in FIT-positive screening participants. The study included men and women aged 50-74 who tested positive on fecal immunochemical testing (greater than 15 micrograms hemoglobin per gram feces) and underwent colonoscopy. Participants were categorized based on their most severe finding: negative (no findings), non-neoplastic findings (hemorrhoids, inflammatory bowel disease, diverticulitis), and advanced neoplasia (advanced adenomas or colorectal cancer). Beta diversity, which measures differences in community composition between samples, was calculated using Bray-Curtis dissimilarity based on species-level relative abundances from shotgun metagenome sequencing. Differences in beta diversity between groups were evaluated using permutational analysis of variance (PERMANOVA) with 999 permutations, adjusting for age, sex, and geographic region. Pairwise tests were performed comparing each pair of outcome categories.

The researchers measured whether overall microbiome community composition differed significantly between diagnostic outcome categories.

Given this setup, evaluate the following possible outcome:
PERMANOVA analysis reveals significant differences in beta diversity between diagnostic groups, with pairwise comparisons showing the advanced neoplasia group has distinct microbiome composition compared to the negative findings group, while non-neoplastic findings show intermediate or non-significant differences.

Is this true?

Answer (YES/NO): NO